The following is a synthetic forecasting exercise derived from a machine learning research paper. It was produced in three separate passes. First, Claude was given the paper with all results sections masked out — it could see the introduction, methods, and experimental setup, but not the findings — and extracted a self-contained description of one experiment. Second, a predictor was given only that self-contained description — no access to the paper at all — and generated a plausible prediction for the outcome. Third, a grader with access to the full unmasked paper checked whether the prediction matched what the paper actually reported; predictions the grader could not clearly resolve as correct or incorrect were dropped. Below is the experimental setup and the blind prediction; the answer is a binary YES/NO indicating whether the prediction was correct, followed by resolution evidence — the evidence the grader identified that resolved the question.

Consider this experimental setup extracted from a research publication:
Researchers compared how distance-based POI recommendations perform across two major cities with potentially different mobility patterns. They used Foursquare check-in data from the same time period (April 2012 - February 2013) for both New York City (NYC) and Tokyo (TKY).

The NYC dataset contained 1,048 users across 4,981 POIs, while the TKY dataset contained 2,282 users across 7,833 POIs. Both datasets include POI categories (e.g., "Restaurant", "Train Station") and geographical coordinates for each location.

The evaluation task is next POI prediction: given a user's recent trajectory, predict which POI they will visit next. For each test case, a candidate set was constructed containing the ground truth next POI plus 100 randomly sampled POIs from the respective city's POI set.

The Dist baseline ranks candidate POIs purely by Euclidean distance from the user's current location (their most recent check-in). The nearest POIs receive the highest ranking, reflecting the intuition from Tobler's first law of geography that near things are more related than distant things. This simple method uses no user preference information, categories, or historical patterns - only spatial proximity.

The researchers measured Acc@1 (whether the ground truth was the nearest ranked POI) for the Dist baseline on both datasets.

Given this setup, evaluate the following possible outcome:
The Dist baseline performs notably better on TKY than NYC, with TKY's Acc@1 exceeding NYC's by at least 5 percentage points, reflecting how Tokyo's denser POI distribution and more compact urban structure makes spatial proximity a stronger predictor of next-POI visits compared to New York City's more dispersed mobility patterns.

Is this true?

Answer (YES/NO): NO